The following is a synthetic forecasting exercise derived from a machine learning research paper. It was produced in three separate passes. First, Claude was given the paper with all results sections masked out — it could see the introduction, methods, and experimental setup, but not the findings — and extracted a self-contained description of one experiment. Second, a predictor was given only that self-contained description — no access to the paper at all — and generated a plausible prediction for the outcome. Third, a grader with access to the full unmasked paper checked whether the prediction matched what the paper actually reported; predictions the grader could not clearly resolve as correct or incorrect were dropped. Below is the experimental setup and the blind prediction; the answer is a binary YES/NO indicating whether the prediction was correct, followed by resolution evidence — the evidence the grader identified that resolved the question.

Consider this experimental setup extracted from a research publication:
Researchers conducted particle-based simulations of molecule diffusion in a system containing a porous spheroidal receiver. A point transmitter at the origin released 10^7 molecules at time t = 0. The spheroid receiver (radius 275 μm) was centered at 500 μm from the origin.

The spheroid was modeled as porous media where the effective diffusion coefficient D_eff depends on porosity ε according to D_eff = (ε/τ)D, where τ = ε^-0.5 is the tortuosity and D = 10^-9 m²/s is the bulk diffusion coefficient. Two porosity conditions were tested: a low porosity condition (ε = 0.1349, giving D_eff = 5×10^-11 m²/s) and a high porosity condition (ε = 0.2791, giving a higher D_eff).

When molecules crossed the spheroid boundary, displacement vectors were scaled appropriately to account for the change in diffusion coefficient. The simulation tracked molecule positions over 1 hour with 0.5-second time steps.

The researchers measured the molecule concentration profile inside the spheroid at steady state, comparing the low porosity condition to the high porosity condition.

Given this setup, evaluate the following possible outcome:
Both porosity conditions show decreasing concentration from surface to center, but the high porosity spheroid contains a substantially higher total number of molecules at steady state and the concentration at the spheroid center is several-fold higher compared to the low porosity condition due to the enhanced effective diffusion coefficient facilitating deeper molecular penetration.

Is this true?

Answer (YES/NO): NO